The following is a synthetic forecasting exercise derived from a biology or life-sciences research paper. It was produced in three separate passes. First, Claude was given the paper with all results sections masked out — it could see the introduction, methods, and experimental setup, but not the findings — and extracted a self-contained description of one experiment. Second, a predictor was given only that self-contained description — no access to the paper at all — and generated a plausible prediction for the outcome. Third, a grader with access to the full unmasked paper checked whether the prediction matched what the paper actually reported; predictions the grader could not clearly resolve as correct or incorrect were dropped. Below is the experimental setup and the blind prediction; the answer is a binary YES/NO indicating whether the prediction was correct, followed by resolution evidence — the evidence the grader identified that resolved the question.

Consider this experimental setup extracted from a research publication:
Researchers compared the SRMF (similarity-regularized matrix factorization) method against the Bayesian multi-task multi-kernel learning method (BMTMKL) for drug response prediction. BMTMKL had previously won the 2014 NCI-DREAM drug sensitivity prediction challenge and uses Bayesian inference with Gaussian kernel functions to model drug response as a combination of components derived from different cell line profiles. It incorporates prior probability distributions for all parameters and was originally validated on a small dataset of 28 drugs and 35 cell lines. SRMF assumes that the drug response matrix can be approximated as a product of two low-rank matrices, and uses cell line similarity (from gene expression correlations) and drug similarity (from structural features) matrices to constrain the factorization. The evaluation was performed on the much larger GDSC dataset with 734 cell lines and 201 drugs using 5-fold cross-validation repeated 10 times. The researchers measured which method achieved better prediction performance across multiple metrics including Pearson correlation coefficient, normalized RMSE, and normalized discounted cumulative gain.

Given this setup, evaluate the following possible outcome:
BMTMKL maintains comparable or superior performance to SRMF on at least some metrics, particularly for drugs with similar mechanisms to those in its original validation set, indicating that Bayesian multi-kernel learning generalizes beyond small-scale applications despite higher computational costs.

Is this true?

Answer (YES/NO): NO